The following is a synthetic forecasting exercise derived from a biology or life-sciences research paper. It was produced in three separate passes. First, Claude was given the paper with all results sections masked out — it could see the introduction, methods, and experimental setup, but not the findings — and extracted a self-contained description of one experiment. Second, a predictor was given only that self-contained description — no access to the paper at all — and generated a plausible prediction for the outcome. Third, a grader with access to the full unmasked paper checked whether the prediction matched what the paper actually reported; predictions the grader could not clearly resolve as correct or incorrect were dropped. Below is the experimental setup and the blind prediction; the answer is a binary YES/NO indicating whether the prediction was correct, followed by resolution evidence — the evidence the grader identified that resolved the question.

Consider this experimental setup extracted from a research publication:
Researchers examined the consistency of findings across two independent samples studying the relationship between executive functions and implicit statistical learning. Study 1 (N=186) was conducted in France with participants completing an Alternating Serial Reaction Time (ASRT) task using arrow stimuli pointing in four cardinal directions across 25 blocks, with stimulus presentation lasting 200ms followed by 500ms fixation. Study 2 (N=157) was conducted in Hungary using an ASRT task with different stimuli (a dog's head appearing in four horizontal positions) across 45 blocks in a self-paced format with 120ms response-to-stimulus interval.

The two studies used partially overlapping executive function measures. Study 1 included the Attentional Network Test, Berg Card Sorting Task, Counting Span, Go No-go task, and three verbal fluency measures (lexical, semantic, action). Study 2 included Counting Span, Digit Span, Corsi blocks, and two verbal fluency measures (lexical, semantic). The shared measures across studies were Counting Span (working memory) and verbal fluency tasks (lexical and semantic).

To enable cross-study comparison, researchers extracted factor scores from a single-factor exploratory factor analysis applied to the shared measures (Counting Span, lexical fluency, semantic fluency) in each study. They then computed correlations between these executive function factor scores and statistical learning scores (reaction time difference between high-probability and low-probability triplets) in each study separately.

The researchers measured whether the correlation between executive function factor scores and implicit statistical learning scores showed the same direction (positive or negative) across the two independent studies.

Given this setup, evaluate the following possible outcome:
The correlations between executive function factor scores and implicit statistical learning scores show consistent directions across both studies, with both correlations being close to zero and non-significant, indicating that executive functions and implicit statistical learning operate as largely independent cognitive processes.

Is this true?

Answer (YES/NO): NO